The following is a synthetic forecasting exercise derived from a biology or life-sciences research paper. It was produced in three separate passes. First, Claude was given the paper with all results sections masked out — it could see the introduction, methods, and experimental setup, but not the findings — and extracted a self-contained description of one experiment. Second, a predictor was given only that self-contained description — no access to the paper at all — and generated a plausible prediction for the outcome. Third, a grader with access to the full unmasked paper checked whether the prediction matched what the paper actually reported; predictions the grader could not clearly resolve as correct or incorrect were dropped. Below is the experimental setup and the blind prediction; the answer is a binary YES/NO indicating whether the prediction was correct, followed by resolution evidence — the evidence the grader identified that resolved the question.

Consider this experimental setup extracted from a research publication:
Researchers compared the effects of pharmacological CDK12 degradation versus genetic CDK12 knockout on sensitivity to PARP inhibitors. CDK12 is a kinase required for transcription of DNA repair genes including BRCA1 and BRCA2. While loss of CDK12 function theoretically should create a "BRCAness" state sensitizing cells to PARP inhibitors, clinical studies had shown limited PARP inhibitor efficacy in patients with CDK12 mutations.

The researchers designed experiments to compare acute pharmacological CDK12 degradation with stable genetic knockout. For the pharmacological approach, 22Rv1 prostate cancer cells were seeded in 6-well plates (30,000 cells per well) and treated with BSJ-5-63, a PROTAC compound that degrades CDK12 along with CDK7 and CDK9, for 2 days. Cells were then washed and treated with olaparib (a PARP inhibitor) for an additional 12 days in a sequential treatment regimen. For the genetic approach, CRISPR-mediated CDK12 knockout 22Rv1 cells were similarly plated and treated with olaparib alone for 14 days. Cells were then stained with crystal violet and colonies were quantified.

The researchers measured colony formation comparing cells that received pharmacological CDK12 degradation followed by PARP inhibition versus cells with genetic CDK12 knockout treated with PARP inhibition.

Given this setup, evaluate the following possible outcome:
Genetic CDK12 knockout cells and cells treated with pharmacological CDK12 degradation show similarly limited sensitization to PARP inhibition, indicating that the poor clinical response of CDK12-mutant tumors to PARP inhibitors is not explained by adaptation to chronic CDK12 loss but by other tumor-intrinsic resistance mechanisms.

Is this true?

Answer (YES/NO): NO